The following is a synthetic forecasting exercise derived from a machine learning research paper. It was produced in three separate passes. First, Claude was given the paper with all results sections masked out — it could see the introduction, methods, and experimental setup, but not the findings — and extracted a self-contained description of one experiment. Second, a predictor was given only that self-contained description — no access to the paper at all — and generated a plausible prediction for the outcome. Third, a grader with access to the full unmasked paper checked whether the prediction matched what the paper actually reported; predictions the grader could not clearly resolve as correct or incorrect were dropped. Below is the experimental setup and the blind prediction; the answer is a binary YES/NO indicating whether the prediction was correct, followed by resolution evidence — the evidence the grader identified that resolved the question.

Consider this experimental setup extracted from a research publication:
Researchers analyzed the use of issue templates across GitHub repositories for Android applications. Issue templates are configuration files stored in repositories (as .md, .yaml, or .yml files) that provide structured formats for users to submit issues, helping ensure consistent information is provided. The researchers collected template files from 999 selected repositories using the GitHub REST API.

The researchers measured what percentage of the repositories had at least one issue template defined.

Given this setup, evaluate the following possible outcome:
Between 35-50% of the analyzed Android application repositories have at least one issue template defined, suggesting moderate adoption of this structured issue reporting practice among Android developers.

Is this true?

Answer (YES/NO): NO